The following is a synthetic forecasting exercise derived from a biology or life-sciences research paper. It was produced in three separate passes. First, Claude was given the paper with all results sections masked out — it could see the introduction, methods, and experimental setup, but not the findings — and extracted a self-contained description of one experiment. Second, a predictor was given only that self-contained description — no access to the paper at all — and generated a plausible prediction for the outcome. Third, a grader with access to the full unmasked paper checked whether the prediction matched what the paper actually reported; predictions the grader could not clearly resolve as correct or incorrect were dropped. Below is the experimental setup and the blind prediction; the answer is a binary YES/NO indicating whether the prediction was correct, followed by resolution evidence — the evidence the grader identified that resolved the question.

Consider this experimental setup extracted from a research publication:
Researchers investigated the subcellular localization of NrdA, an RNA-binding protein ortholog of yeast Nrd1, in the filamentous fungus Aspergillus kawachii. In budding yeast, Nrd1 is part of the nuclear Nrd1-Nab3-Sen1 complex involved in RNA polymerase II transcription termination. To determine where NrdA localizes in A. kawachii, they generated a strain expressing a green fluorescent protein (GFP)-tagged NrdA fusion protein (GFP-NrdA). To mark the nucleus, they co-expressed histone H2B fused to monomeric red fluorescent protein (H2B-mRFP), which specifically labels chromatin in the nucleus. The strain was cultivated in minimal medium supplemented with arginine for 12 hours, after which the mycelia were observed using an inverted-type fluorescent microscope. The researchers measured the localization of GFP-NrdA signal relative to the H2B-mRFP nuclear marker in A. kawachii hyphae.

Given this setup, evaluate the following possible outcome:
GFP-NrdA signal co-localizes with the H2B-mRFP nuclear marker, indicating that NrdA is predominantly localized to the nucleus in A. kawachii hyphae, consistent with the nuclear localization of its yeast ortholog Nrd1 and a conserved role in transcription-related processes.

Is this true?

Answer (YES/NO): YES